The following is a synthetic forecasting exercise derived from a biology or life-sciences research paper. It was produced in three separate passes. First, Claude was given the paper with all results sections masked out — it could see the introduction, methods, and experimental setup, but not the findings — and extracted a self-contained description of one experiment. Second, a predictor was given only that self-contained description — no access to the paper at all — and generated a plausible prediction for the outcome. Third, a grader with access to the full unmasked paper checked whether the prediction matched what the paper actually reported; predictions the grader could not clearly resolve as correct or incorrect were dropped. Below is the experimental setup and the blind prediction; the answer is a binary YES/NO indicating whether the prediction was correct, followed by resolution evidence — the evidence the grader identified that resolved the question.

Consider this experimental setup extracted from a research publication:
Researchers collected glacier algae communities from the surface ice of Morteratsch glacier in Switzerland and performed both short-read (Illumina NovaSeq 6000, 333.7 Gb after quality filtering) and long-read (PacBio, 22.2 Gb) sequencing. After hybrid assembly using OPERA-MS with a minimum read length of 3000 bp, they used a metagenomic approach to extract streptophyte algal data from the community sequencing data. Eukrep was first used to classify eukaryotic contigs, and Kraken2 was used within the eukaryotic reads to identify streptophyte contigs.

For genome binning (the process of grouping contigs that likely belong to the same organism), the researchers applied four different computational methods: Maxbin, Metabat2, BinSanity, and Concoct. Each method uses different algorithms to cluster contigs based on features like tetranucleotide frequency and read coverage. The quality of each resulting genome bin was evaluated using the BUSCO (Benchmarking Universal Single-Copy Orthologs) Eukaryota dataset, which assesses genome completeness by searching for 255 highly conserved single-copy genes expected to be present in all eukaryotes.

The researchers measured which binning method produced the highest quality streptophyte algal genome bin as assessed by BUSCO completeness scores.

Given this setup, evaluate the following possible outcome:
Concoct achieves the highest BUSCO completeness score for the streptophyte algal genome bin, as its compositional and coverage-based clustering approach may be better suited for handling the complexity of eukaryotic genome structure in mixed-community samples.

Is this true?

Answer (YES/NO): NO